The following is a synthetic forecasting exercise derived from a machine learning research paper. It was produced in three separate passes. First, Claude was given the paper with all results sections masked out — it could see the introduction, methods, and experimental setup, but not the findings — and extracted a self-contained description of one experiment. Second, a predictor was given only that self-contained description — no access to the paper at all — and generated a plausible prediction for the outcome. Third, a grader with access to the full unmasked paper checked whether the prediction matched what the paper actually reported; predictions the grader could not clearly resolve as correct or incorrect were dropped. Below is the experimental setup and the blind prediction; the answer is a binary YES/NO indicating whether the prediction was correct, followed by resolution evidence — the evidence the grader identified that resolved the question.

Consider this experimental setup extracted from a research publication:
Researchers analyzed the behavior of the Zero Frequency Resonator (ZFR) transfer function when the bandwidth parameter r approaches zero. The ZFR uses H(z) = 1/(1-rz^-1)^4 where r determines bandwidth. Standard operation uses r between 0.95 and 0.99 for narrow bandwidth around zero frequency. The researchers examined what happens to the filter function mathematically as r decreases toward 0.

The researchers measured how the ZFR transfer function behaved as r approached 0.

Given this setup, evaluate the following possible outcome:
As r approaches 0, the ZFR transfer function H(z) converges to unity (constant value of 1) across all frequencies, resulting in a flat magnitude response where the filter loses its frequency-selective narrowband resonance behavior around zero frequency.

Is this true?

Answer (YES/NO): YES